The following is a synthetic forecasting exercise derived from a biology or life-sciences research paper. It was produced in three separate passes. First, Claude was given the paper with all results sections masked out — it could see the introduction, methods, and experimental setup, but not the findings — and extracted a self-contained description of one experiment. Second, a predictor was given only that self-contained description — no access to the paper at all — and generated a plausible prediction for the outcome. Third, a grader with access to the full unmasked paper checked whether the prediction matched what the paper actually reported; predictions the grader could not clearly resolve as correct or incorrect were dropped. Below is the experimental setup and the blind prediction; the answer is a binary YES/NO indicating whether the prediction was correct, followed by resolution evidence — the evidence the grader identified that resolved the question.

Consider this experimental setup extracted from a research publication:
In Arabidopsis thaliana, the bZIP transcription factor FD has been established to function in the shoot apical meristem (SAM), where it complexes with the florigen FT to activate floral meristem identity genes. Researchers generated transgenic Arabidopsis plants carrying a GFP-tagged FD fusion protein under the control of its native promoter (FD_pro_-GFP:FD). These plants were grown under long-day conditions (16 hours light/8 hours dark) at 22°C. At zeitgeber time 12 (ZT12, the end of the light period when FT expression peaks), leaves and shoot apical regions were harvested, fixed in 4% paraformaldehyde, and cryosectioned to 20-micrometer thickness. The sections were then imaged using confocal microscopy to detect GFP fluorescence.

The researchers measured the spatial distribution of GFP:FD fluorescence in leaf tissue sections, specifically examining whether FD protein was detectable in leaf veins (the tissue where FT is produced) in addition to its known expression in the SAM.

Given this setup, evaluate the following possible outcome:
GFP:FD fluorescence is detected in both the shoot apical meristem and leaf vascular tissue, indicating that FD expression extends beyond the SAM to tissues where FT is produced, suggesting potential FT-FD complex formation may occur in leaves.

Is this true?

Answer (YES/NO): YES